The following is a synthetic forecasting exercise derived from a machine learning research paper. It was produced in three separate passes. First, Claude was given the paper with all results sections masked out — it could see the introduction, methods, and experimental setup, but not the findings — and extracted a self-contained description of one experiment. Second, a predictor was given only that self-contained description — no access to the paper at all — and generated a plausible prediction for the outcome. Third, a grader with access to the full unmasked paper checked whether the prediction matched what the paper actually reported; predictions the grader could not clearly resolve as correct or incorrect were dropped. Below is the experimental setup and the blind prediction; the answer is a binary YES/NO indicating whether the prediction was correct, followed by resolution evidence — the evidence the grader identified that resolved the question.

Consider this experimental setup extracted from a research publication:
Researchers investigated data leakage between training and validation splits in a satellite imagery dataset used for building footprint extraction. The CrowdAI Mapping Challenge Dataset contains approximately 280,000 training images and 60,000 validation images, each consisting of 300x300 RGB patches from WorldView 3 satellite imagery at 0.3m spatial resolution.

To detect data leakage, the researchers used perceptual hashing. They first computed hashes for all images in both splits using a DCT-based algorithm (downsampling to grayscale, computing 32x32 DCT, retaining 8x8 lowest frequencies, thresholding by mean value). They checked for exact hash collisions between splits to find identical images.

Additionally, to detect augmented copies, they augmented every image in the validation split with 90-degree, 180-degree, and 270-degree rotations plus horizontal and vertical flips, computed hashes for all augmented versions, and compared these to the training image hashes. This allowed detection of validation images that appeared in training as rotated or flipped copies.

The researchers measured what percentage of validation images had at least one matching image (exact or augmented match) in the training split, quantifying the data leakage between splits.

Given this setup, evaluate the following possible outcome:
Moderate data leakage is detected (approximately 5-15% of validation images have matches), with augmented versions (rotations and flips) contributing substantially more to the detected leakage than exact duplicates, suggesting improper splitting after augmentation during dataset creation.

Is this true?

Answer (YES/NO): NO